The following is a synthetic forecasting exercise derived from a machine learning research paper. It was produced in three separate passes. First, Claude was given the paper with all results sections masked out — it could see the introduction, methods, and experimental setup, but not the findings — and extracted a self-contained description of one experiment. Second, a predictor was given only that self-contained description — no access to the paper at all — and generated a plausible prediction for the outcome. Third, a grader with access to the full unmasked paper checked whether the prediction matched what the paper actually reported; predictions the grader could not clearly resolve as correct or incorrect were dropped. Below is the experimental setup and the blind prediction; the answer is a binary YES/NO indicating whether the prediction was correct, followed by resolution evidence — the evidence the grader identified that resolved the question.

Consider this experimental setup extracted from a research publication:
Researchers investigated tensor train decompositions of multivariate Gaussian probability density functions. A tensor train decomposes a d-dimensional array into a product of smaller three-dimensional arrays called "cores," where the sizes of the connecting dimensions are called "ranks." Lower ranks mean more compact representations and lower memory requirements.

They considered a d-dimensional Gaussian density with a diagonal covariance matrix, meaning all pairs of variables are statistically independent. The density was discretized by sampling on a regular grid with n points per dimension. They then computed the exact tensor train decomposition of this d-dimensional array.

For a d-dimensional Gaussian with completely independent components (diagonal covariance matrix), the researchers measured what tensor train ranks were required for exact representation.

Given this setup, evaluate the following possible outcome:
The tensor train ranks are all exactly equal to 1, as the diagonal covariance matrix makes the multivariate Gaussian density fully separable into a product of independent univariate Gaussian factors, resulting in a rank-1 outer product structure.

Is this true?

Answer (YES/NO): YES